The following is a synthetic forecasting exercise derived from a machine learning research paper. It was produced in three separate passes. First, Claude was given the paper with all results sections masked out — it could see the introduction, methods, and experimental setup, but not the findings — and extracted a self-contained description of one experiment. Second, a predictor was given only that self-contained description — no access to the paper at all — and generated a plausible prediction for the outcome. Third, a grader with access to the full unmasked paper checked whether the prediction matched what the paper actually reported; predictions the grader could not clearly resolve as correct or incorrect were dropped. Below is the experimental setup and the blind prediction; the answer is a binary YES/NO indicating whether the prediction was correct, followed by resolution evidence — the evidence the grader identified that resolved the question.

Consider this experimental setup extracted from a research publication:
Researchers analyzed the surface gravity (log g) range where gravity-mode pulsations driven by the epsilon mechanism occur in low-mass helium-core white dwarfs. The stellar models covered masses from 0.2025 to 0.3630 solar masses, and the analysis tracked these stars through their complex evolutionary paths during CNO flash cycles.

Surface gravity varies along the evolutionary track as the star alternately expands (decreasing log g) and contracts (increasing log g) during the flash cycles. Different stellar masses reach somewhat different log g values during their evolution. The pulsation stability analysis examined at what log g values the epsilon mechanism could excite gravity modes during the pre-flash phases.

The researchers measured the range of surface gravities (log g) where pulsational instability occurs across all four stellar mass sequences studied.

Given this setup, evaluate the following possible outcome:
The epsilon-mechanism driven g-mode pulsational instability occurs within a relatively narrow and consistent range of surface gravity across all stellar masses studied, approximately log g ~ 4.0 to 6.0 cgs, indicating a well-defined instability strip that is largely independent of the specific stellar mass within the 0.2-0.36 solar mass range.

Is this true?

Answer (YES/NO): NO